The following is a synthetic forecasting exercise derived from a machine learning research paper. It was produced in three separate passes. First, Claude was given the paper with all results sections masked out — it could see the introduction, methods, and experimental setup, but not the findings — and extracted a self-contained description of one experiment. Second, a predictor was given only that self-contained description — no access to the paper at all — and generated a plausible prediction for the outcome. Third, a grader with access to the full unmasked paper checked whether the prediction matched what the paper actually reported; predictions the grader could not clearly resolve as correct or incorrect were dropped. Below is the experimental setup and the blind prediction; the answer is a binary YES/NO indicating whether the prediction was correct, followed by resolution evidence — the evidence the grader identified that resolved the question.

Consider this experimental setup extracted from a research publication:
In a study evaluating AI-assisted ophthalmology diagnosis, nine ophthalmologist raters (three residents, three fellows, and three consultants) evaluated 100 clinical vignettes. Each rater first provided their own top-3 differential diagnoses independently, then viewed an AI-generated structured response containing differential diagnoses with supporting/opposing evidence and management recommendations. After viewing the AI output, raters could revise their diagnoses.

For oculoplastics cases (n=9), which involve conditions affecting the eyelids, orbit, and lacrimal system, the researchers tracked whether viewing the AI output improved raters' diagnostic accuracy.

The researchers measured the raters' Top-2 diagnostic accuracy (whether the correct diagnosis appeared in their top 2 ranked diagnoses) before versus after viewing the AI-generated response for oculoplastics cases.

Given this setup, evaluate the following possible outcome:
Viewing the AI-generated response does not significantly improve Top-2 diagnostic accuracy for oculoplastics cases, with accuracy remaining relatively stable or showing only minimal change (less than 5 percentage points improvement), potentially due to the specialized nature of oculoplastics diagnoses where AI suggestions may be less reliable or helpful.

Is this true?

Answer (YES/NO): NO